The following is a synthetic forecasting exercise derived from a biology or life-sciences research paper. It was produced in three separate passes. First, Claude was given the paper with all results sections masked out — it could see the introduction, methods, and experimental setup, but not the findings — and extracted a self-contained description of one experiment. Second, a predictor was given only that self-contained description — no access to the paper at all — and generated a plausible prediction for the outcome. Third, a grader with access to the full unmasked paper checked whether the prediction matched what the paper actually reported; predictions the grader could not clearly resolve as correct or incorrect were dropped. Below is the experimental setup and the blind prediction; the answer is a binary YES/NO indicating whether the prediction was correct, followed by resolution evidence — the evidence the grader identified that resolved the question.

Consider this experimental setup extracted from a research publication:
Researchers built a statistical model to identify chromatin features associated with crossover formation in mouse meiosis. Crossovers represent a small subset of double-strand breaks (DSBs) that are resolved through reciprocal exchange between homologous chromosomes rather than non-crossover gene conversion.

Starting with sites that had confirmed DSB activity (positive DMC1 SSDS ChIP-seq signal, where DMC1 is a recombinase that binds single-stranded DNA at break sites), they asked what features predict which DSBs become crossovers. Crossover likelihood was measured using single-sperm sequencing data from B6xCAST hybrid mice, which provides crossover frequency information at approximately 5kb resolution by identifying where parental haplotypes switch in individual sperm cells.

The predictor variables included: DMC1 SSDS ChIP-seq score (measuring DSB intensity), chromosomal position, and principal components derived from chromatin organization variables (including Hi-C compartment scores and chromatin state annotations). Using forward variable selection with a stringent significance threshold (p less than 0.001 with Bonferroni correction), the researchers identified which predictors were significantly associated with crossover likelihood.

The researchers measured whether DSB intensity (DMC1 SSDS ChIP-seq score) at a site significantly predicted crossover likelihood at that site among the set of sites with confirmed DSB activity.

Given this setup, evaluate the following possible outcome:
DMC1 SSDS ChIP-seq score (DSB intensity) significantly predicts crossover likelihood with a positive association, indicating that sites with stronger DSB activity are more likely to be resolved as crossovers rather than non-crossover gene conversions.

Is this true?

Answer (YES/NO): YES